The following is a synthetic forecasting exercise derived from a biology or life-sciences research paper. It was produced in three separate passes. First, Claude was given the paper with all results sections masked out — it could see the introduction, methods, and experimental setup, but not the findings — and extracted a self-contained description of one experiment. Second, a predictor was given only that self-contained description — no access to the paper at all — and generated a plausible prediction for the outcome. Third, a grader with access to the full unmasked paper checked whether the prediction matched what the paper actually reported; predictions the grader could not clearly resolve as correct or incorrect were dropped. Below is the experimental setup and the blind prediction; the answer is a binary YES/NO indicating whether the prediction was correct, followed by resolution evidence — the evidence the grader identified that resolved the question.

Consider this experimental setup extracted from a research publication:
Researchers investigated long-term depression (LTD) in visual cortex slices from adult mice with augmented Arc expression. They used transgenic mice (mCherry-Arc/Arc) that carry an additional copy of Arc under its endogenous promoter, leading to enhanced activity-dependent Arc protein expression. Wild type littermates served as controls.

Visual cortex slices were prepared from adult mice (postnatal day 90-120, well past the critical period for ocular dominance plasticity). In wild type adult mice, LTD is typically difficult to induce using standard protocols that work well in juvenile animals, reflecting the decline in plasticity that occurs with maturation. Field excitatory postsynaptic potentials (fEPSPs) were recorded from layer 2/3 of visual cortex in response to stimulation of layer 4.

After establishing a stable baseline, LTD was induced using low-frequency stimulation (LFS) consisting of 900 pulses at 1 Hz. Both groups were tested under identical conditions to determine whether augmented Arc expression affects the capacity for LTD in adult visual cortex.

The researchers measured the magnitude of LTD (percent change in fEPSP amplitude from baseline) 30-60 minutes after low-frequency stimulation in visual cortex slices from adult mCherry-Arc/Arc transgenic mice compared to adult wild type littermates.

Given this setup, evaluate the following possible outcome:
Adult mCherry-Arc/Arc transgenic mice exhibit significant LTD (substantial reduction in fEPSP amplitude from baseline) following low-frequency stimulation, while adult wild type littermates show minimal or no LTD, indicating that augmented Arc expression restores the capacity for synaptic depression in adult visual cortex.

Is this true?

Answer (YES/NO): YES